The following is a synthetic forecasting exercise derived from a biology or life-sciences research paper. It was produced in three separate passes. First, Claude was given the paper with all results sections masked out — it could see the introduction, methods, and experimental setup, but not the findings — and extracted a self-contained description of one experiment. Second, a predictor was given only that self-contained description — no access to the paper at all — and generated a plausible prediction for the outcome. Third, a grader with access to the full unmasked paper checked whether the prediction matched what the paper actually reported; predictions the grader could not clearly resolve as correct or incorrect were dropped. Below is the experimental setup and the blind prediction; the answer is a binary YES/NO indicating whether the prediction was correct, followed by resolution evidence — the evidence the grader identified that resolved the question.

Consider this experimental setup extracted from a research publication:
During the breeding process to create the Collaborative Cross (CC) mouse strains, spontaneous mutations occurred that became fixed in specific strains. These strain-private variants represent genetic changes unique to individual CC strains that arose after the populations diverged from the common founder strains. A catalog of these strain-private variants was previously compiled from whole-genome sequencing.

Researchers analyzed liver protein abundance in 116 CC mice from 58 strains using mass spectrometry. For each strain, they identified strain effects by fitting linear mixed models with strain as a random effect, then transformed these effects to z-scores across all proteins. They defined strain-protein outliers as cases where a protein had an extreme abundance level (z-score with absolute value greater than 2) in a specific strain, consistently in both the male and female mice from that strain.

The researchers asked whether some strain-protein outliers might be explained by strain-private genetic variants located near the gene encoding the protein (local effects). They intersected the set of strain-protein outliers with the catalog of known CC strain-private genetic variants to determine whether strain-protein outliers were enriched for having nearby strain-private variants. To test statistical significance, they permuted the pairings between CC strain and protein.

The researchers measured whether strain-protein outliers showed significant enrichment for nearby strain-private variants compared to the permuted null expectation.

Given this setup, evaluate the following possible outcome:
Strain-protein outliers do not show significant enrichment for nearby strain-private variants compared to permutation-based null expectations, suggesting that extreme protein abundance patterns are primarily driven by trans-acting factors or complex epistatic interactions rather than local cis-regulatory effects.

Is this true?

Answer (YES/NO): NO